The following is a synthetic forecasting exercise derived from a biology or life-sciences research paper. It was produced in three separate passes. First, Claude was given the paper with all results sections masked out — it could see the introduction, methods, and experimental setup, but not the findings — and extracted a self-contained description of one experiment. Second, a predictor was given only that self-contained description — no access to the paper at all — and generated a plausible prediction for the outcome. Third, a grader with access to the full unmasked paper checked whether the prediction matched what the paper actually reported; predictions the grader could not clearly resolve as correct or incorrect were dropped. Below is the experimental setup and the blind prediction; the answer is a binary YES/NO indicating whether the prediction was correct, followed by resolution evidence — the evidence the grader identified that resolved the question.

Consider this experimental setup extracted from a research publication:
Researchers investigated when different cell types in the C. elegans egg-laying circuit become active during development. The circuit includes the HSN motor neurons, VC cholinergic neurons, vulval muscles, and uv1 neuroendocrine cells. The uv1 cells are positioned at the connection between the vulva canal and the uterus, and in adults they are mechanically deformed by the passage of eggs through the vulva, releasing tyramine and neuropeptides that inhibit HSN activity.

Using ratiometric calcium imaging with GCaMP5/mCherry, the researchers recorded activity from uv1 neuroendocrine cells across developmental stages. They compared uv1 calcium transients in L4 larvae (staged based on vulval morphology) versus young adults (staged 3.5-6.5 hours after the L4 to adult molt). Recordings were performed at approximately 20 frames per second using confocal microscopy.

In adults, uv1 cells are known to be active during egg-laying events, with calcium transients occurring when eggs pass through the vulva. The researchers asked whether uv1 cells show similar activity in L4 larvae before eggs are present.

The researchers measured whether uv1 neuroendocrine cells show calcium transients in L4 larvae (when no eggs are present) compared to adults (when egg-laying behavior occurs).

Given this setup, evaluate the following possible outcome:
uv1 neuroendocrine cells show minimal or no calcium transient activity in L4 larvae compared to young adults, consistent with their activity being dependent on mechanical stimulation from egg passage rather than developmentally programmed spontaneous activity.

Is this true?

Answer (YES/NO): YES